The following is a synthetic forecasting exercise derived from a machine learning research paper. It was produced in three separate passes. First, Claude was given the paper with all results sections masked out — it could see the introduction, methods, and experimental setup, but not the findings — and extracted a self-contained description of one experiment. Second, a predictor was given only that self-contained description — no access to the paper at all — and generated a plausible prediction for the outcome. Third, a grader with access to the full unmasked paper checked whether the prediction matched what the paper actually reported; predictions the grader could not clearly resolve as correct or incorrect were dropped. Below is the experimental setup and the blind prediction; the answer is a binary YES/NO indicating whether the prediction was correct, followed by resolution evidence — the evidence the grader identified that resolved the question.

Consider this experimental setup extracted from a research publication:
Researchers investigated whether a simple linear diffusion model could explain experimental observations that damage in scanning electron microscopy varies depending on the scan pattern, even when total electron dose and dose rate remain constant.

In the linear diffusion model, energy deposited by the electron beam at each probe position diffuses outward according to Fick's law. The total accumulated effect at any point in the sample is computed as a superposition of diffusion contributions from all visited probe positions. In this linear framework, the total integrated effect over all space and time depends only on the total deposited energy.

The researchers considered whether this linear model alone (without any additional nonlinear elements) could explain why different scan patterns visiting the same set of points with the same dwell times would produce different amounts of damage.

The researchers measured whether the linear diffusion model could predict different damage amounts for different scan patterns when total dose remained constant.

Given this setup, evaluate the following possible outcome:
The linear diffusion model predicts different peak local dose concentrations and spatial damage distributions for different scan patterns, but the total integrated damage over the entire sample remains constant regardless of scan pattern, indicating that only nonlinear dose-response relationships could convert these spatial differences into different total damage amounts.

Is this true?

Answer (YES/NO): YES